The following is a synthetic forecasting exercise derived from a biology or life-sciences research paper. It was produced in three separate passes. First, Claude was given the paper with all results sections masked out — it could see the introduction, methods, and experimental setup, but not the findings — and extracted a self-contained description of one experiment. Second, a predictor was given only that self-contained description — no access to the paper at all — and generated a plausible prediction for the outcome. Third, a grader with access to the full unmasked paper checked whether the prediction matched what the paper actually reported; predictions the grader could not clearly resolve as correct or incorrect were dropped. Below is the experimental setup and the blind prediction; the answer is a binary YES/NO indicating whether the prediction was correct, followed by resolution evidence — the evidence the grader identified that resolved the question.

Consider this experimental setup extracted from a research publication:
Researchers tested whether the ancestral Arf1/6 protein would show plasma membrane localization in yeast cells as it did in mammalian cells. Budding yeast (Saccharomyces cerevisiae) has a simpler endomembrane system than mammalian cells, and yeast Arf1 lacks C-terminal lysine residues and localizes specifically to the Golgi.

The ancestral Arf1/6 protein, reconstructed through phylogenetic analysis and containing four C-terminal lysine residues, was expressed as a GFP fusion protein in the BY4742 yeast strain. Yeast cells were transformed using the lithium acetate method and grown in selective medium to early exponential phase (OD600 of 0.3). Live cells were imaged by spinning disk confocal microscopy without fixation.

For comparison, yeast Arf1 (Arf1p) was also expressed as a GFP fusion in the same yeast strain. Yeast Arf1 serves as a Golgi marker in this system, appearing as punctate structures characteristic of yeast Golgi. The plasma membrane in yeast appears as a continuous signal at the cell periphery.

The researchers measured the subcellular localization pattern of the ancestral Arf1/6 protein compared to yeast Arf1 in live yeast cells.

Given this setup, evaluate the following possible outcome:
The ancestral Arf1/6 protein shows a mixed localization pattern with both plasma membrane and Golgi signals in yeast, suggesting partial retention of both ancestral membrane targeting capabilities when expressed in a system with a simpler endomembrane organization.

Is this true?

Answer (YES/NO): YES